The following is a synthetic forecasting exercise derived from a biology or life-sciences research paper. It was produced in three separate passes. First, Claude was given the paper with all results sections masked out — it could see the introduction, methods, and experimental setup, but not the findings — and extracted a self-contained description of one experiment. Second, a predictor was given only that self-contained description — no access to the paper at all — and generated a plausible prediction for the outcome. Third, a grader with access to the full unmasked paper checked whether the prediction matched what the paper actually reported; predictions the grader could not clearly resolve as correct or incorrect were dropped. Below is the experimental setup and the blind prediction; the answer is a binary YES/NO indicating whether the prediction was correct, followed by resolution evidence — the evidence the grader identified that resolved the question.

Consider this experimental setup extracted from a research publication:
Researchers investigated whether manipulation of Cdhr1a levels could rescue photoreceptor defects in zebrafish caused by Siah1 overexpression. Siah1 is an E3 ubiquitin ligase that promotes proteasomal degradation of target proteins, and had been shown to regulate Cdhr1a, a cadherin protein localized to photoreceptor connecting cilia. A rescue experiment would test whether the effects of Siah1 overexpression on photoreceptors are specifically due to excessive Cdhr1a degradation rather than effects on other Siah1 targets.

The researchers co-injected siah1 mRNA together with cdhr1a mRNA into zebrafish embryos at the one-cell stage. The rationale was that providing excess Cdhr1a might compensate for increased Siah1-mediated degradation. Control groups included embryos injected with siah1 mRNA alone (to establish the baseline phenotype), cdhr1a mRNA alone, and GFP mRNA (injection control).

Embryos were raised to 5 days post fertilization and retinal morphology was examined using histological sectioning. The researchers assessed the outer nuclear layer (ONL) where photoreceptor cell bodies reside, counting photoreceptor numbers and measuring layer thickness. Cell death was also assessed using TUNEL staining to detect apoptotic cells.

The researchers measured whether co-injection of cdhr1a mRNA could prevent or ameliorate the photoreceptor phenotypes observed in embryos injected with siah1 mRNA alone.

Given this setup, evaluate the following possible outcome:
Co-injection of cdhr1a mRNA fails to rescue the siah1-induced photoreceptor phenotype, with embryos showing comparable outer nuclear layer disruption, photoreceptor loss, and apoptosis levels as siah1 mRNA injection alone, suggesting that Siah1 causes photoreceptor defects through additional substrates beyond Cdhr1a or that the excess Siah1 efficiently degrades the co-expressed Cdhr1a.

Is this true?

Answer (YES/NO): NO